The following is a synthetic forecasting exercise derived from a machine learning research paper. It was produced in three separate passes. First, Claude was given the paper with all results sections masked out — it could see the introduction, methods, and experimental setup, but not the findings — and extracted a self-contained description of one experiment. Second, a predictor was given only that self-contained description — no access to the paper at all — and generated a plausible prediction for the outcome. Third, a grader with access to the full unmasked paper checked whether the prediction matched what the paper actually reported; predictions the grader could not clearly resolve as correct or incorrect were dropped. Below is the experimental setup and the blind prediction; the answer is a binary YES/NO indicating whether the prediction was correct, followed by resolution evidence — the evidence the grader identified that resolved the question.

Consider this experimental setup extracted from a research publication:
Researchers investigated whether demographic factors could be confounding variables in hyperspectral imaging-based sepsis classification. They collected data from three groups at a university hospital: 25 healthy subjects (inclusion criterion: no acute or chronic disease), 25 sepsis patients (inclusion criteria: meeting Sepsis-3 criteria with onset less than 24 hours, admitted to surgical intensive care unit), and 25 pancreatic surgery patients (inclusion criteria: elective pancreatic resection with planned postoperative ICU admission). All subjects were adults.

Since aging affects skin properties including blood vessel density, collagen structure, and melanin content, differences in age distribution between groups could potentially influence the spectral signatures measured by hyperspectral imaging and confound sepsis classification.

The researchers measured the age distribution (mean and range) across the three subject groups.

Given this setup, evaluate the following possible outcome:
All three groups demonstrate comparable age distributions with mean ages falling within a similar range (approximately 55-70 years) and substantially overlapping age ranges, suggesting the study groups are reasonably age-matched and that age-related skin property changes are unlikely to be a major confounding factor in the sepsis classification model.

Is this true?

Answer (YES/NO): NO